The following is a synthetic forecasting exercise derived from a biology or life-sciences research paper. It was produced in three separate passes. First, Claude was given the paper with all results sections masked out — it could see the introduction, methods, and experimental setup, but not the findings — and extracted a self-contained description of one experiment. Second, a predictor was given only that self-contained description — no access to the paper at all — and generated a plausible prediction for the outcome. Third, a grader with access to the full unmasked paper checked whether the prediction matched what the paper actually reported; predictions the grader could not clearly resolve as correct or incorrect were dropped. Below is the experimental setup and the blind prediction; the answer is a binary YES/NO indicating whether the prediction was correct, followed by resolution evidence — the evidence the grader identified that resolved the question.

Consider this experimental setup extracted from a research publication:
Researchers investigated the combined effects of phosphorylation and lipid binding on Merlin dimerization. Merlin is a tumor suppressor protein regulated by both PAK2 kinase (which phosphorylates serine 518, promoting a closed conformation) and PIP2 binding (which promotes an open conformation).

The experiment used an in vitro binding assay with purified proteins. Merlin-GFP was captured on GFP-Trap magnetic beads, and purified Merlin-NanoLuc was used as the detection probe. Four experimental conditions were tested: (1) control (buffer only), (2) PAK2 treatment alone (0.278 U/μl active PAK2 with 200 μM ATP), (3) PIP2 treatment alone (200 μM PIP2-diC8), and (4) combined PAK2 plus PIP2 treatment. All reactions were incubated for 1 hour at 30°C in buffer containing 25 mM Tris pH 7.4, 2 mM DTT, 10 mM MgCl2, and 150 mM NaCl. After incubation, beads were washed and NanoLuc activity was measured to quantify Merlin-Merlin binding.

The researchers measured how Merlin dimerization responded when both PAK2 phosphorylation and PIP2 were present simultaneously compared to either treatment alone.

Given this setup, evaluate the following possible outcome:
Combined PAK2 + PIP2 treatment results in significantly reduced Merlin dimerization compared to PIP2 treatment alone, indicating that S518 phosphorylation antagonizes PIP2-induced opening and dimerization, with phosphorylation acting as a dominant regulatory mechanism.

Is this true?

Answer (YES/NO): YES